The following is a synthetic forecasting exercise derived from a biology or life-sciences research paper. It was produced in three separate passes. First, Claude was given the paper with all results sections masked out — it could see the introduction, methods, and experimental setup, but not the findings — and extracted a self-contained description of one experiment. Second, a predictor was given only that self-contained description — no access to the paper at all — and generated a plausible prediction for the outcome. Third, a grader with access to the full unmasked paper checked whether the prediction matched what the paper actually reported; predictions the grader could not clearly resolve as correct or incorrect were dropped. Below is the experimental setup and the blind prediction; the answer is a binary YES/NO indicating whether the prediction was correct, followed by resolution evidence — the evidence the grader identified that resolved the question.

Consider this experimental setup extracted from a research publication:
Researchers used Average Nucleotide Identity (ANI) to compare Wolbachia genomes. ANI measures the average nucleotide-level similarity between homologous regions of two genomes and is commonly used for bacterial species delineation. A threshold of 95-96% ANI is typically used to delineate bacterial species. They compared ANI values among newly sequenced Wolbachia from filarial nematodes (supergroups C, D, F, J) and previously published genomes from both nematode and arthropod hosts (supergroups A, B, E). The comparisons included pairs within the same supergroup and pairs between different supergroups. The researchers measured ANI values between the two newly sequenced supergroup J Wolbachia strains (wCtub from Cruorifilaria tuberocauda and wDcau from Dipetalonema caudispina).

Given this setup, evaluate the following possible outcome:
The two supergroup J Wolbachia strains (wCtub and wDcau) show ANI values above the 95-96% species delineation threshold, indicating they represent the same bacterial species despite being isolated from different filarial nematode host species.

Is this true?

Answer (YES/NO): NO